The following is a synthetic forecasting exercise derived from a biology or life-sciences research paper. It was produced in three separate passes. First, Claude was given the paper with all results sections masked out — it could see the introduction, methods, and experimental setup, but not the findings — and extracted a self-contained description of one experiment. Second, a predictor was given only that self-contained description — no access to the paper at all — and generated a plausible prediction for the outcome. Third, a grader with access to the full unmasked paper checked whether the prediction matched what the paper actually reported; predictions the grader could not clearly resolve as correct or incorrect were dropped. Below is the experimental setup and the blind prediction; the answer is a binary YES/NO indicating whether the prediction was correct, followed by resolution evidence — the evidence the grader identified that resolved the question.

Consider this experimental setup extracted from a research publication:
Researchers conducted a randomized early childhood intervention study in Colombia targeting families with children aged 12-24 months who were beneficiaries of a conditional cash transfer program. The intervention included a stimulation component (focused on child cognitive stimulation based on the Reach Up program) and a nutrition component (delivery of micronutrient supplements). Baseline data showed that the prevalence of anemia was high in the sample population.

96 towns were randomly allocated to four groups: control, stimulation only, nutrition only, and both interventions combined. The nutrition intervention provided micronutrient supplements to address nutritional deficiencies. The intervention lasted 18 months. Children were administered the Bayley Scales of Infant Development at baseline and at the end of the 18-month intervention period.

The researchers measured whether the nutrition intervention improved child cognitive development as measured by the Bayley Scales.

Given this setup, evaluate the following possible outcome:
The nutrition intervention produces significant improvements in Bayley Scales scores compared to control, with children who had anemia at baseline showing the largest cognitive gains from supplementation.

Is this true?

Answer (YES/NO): NO